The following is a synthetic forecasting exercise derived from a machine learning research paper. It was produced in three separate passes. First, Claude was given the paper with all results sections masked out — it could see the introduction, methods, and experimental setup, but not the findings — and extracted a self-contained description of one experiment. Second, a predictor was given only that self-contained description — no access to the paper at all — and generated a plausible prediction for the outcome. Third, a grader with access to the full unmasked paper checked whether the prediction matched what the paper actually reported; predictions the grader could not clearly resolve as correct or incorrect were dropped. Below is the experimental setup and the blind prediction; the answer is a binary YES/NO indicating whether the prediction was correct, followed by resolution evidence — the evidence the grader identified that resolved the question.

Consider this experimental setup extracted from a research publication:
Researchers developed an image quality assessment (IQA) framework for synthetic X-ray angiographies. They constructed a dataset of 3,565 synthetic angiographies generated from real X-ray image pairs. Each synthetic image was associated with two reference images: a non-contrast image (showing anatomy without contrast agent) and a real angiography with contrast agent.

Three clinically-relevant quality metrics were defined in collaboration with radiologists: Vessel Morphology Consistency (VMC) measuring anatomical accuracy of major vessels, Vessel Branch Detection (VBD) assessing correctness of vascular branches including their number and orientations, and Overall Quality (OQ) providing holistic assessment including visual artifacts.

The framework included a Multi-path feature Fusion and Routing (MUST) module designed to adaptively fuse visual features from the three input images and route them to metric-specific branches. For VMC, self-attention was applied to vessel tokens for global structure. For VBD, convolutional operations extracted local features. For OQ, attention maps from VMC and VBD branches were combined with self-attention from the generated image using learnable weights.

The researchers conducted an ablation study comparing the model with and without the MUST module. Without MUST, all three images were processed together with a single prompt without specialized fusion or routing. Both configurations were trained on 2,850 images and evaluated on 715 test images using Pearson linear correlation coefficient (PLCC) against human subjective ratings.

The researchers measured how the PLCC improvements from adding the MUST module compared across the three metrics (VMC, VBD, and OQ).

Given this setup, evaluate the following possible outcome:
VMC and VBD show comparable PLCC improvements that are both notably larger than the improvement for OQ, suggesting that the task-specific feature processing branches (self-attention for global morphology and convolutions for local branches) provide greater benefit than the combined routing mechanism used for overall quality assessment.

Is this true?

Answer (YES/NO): NO